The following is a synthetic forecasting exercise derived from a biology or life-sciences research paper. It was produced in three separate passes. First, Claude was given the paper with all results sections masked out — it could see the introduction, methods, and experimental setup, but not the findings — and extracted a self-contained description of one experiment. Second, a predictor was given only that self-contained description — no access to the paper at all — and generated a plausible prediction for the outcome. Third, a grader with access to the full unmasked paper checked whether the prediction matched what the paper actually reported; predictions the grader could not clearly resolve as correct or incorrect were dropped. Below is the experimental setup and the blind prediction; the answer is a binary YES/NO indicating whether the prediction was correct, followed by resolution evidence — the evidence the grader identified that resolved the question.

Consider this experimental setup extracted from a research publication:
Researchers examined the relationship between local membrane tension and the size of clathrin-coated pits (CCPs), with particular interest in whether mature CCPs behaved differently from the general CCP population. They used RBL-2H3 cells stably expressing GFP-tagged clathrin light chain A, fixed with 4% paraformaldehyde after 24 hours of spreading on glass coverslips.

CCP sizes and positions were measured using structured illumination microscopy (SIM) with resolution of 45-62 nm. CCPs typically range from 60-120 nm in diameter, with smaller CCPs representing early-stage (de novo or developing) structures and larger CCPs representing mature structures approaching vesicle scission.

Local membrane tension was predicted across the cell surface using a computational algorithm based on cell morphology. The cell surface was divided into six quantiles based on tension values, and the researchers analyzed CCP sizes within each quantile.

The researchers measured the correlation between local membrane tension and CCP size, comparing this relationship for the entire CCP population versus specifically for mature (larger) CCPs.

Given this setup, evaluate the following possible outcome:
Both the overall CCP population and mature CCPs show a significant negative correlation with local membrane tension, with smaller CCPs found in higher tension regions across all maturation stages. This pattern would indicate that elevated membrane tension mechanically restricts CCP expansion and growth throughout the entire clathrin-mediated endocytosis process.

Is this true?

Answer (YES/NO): NO